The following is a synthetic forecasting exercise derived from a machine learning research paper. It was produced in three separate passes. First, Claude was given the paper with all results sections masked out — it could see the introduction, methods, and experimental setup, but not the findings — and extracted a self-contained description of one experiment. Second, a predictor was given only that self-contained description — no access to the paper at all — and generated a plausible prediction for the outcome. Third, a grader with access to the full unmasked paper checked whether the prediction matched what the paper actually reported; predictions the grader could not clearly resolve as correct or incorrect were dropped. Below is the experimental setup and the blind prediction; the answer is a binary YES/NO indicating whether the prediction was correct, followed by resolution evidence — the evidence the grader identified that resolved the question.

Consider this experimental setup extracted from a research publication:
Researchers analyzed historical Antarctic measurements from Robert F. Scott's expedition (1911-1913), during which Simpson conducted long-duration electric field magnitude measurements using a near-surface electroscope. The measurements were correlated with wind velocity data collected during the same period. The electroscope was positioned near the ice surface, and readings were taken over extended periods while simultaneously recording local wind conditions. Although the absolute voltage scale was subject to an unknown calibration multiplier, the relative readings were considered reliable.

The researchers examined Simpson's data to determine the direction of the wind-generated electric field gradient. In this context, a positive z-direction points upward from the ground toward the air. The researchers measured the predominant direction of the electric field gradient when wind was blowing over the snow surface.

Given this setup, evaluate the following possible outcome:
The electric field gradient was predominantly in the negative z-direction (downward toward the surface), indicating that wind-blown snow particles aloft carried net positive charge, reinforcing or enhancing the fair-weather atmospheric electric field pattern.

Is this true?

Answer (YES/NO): NO